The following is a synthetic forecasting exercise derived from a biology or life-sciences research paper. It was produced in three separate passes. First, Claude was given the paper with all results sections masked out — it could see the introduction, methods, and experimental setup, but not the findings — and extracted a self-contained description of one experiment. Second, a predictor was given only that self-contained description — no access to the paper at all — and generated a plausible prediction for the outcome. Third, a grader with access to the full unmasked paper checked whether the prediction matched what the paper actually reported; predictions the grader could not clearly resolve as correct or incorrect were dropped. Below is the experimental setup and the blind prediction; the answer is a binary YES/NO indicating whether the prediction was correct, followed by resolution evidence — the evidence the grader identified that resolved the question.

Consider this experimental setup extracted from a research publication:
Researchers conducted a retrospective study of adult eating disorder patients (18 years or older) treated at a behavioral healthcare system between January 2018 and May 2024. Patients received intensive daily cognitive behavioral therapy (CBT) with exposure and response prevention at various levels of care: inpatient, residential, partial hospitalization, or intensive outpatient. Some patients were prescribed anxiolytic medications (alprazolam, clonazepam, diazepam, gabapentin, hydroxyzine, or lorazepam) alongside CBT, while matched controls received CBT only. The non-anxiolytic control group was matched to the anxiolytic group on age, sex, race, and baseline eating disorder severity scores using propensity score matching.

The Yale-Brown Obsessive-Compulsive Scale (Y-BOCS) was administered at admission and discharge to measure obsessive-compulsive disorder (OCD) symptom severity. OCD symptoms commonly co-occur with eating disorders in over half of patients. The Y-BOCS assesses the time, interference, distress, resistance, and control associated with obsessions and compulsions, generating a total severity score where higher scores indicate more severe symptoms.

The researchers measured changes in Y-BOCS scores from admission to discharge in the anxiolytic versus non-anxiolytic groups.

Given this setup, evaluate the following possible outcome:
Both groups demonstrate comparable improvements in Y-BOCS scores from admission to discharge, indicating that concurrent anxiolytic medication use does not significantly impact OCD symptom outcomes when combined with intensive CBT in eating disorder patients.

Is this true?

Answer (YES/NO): YES